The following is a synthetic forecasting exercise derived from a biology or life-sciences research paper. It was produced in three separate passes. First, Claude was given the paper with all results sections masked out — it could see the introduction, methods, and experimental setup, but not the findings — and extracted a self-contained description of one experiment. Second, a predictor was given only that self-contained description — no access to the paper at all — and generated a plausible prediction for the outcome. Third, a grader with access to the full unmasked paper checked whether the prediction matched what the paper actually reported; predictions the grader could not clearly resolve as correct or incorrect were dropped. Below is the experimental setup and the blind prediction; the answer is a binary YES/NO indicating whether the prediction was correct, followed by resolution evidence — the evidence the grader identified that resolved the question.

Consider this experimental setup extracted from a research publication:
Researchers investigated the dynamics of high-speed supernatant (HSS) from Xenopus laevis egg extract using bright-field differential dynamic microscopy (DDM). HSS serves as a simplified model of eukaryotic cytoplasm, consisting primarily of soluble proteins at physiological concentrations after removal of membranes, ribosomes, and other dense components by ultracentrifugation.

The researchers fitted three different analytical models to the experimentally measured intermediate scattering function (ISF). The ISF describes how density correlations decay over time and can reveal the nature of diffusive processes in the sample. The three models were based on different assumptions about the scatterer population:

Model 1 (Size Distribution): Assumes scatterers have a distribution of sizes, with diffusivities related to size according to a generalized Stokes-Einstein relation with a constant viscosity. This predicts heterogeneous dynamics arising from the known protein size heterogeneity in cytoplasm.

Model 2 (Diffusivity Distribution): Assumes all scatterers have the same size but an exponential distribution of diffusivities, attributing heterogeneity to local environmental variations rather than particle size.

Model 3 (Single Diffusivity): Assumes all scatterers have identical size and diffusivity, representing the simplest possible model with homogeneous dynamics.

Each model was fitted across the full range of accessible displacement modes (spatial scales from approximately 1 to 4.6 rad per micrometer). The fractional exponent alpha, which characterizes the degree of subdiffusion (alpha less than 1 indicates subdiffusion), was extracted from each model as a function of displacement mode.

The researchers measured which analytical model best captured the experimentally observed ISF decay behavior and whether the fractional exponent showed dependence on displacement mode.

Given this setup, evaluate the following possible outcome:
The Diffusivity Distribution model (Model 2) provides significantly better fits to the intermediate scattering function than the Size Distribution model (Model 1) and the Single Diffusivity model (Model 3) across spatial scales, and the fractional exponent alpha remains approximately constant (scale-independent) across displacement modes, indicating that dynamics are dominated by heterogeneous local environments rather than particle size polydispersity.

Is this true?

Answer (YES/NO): NO